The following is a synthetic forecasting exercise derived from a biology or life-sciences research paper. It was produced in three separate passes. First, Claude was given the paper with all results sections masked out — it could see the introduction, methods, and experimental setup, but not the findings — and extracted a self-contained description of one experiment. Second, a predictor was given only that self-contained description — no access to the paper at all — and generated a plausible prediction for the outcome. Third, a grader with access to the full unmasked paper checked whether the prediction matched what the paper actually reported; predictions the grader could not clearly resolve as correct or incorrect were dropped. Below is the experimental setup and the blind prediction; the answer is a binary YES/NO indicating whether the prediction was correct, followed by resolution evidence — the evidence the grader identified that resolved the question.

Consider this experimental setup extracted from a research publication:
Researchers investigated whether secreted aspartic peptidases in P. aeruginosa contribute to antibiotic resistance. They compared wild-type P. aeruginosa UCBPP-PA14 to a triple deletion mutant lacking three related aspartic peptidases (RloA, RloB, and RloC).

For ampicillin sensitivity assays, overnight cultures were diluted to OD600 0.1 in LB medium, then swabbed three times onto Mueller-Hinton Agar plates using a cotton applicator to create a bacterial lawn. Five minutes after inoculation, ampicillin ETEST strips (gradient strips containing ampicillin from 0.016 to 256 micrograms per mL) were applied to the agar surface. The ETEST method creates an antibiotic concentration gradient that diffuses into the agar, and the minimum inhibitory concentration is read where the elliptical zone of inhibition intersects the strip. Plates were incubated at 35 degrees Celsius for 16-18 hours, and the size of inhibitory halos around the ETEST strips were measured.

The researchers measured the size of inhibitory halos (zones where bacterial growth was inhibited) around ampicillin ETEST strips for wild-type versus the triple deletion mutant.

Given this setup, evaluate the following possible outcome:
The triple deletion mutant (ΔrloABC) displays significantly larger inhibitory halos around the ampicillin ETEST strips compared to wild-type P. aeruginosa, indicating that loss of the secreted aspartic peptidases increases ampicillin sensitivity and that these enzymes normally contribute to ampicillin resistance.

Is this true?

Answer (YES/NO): YES